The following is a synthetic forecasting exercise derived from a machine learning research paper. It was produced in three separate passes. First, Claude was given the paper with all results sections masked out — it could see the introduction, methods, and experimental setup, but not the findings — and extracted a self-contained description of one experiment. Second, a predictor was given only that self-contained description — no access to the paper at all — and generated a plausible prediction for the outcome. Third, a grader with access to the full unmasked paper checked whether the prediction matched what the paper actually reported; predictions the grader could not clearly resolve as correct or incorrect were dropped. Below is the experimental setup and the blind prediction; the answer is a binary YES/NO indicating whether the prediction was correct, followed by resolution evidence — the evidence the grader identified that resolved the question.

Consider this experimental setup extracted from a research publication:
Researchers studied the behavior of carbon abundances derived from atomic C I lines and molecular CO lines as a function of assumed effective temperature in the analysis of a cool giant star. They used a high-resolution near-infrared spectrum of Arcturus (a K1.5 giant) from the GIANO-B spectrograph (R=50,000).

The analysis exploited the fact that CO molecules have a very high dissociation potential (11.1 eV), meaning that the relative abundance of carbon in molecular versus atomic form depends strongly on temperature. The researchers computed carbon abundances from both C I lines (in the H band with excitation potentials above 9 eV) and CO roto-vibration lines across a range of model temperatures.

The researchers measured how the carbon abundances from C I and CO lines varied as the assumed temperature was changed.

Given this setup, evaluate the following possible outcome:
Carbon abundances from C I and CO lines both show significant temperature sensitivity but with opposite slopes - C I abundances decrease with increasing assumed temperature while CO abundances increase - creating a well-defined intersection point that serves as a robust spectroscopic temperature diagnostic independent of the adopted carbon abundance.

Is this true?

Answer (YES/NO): YES